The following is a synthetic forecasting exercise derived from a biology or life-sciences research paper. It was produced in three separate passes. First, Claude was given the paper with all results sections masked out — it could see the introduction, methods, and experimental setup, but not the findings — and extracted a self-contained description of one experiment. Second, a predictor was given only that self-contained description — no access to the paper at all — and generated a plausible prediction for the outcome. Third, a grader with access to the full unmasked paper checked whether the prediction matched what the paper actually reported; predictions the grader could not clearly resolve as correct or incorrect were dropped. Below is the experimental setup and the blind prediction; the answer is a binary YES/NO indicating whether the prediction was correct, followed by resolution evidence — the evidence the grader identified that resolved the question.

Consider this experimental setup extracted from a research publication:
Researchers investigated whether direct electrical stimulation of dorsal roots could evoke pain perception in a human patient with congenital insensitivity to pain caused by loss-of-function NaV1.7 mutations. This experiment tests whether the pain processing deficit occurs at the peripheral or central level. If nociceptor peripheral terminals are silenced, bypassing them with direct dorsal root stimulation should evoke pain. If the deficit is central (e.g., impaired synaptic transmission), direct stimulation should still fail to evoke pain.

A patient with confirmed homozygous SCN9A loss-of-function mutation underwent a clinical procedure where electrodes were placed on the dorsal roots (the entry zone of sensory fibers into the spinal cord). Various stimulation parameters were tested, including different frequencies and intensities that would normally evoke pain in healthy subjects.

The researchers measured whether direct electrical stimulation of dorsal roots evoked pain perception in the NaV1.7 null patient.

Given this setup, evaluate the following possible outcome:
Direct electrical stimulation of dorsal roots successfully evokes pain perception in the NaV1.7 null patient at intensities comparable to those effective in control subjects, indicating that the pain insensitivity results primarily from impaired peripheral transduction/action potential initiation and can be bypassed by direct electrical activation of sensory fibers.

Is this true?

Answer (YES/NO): NO